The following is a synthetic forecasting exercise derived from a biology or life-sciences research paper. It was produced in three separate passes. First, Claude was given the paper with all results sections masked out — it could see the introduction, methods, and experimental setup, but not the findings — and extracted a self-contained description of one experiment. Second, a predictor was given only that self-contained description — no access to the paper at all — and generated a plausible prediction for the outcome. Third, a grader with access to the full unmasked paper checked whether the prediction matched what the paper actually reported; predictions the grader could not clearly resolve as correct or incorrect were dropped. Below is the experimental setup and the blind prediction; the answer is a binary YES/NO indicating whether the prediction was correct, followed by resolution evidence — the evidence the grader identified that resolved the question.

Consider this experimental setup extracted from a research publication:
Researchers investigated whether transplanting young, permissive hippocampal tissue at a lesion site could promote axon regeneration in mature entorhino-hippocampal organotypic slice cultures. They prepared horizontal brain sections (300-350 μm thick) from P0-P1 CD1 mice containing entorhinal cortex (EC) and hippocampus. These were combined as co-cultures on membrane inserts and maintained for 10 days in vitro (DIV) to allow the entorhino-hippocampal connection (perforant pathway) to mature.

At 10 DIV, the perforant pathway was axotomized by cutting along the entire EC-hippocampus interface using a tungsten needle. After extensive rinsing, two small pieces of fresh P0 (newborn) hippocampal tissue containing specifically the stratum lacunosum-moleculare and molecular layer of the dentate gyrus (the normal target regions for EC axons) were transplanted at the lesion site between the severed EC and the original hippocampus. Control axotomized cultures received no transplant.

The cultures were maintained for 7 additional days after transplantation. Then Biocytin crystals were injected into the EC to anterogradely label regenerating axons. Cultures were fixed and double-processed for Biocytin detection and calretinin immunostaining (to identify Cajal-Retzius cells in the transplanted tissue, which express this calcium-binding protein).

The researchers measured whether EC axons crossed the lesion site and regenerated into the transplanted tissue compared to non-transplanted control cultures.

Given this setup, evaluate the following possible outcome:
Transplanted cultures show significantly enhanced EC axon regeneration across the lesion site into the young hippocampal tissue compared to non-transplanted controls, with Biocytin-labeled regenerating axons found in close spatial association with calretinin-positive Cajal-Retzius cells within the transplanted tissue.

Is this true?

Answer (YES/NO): NO